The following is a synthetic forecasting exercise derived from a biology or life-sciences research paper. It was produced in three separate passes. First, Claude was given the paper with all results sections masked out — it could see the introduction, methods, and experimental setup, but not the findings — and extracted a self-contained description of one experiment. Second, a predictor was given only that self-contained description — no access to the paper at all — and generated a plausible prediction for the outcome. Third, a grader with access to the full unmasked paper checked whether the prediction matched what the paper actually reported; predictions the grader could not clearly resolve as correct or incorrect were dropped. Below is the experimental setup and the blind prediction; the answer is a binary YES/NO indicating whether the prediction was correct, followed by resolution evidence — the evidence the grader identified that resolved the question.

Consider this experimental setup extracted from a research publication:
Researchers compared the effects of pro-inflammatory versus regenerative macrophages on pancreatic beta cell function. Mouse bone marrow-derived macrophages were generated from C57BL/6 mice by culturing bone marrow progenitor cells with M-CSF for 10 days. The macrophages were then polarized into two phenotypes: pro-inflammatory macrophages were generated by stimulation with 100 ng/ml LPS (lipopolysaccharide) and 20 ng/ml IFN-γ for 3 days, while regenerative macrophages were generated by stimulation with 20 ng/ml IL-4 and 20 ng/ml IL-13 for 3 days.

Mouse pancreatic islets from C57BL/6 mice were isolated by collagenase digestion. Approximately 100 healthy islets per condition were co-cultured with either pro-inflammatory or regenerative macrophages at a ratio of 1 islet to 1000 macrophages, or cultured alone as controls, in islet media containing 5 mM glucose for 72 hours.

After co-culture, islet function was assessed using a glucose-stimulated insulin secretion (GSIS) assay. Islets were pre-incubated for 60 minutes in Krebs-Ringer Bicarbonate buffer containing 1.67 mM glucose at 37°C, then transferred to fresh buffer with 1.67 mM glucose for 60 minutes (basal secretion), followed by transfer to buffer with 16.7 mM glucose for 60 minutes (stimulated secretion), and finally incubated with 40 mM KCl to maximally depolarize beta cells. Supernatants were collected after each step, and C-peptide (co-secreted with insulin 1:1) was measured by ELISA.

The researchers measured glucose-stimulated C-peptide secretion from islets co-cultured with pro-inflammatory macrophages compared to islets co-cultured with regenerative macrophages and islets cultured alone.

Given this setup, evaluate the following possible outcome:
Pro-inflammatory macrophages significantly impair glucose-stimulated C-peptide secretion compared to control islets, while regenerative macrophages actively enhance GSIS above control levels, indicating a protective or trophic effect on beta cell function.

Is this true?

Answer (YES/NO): NO